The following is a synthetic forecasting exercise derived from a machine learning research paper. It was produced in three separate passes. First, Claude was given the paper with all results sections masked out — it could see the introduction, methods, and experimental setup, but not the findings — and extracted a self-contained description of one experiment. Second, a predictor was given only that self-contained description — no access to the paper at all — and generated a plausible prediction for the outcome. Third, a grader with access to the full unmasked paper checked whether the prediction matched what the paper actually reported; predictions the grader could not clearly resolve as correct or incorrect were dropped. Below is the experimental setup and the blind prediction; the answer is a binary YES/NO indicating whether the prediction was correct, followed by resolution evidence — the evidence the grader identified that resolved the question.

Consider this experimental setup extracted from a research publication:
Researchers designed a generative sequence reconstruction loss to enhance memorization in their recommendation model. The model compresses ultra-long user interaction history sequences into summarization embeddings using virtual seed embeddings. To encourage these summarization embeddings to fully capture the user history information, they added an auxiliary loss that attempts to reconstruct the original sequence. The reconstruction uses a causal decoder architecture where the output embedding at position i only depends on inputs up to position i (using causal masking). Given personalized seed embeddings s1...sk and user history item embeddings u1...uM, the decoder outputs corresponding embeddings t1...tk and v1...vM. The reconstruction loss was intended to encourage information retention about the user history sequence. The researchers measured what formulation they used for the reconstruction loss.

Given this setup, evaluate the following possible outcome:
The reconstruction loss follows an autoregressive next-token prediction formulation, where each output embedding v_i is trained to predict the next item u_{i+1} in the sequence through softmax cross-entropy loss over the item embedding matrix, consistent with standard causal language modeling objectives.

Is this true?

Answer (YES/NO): NO